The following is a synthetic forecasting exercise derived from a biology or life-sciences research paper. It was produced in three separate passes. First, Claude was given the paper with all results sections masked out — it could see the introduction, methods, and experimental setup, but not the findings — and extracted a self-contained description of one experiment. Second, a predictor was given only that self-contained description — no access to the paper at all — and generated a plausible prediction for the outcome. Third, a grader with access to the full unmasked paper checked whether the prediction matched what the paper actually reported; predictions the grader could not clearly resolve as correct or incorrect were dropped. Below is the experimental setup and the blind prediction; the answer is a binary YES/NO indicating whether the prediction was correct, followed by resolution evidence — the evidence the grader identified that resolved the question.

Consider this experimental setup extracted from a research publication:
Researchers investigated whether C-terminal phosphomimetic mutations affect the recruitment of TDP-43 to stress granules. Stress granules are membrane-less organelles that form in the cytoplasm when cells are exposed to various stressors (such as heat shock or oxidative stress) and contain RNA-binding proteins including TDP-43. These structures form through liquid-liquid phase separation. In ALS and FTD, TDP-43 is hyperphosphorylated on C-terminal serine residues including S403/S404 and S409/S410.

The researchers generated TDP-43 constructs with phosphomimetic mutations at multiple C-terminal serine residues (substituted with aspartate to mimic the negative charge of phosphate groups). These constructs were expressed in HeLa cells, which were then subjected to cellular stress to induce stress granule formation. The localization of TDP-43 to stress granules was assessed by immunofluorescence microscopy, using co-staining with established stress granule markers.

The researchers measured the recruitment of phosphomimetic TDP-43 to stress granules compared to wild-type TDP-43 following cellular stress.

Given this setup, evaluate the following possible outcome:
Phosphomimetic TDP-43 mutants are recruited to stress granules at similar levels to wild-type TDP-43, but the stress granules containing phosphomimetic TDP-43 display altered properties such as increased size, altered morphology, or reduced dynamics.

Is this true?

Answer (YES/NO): NO